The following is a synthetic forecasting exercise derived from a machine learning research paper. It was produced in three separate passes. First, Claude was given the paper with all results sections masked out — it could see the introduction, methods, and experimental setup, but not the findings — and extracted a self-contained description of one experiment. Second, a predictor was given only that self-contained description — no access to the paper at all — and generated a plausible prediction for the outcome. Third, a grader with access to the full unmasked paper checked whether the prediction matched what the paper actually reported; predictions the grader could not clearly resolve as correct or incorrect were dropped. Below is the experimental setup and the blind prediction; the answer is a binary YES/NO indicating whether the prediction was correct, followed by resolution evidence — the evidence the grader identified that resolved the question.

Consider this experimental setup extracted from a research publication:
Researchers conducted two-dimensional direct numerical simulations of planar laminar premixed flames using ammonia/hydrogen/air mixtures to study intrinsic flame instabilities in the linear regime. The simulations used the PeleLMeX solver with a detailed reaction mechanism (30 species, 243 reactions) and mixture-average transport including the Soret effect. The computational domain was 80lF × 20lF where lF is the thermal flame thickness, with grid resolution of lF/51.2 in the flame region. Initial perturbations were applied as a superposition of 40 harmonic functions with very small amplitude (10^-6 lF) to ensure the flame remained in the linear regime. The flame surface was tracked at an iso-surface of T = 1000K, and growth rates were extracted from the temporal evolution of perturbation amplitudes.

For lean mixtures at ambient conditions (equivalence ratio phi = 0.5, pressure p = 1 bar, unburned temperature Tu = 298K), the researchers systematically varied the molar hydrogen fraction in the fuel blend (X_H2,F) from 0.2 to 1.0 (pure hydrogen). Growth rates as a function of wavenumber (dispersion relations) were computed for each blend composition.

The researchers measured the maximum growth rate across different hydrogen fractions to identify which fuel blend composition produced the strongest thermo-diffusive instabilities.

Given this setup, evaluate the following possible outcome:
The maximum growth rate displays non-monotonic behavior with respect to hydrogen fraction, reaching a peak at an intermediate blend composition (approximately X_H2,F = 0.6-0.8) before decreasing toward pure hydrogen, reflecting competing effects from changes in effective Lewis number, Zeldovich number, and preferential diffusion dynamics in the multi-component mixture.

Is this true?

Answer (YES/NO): NO